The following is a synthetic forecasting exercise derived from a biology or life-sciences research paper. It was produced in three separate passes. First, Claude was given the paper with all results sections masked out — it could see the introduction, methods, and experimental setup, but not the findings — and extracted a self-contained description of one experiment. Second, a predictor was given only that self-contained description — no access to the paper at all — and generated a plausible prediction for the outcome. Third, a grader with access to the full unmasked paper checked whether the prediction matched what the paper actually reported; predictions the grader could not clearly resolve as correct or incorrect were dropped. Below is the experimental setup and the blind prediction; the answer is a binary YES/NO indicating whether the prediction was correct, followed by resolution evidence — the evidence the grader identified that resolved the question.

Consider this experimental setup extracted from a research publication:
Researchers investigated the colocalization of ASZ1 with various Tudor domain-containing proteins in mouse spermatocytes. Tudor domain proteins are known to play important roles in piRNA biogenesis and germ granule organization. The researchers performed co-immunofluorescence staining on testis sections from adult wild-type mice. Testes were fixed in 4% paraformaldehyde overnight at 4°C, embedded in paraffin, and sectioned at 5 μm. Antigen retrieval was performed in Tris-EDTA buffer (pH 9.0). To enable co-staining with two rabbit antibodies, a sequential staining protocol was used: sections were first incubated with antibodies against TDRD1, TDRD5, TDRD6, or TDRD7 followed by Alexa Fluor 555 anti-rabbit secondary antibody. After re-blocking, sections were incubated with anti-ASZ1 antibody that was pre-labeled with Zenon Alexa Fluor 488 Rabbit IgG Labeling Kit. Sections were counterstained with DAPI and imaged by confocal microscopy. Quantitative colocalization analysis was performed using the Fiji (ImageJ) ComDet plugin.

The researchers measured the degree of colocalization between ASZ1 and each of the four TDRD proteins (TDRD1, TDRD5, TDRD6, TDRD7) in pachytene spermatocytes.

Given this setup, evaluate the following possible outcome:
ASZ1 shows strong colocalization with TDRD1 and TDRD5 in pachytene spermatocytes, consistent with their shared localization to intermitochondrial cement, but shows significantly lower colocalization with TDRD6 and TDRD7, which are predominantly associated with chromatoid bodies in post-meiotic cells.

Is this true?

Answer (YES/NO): YES